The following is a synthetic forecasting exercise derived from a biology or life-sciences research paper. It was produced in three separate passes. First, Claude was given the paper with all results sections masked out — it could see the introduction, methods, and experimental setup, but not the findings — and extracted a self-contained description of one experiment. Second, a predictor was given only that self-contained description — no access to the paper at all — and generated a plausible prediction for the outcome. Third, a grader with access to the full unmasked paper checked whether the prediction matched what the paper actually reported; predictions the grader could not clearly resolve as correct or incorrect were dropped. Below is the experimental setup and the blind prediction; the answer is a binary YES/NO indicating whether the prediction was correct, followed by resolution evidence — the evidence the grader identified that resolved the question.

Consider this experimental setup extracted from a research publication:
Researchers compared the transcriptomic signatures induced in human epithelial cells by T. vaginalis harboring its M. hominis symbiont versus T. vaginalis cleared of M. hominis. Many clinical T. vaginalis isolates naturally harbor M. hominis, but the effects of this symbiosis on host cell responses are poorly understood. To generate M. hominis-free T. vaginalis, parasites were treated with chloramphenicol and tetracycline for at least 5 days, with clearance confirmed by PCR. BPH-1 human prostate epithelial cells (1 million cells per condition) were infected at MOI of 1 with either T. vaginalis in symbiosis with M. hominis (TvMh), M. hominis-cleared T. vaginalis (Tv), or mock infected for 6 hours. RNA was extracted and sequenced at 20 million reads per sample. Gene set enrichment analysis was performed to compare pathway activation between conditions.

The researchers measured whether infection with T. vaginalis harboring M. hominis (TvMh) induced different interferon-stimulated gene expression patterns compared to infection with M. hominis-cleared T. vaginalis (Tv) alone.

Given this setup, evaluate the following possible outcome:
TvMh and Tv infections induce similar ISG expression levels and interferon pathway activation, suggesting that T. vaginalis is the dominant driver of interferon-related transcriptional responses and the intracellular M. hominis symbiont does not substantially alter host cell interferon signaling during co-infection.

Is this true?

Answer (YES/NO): NO